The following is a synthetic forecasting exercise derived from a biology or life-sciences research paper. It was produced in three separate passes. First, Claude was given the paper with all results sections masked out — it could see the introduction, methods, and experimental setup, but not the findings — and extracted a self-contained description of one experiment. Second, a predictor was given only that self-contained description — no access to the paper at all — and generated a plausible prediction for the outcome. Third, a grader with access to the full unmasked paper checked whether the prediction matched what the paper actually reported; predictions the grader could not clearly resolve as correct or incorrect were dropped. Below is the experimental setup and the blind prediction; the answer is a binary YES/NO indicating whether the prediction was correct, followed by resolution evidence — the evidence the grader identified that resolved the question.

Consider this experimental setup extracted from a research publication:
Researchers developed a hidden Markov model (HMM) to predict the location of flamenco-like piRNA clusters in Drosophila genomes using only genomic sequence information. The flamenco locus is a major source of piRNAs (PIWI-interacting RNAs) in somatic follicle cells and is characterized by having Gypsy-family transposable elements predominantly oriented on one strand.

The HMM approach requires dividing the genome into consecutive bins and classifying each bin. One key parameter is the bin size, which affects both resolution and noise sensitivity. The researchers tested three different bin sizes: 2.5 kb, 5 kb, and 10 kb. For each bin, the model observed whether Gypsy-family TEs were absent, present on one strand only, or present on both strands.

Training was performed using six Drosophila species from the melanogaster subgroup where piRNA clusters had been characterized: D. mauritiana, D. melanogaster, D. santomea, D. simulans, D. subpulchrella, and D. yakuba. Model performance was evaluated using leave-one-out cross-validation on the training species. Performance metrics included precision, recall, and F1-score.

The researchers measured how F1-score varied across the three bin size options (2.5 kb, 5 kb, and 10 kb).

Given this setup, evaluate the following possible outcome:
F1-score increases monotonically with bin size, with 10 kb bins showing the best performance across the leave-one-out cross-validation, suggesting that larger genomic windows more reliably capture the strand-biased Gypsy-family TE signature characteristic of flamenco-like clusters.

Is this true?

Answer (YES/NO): NO